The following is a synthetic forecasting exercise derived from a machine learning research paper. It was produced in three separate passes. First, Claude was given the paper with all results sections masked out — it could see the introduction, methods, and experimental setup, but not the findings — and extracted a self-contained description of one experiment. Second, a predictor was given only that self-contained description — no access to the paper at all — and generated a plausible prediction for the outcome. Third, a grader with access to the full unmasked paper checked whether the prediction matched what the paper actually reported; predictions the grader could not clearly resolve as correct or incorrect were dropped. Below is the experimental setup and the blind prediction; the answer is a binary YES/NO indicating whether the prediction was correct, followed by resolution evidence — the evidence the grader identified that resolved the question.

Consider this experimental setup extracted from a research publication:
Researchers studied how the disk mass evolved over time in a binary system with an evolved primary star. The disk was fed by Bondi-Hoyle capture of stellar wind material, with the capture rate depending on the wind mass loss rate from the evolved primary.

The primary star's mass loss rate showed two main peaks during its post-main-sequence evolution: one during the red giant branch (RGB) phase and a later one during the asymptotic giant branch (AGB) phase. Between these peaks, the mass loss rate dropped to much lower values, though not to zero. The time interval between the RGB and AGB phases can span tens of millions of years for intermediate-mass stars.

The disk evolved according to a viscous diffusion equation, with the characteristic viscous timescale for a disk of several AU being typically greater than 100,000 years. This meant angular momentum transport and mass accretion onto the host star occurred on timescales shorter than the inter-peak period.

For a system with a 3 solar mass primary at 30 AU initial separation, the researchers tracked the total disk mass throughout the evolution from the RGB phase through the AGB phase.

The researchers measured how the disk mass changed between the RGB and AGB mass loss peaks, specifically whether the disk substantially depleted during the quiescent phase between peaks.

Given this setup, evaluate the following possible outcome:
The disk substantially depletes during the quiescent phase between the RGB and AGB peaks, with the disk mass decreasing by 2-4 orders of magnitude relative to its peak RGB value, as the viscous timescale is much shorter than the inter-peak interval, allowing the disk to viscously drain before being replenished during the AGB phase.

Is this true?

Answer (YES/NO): YES